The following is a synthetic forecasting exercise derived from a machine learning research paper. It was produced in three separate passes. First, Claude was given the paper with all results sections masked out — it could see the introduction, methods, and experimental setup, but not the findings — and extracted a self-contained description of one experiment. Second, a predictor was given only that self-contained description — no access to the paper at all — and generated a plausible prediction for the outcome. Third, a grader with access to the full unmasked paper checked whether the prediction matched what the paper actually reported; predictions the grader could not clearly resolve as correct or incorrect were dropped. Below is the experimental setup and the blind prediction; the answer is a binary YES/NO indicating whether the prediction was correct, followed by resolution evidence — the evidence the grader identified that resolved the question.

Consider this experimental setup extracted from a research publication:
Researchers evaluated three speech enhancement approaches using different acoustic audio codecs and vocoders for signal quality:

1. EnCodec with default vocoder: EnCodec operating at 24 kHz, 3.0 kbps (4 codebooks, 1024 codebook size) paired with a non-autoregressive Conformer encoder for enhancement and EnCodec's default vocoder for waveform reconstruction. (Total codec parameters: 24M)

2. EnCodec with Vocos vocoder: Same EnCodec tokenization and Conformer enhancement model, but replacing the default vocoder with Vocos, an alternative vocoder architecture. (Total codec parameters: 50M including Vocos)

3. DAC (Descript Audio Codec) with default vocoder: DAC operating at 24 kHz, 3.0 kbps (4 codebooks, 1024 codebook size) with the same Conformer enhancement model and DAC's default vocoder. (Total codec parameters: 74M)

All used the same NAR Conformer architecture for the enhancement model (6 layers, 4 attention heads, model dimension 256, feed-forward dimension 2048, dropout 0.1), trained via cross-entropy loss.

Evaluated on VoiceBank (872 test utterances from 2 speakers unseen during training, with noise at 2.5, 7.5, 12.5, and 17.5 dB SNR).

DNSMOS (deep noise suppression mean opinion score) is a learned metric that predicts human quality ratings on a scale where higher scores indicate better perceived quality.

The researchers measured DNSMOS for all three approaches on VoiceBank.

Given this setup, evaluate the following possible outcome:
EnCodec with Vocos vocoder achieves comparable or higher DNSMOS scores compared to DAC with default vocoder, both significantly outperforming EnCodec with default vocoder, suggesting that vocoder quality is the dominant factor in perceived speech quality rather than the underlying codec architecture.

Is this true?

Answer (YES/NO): YES